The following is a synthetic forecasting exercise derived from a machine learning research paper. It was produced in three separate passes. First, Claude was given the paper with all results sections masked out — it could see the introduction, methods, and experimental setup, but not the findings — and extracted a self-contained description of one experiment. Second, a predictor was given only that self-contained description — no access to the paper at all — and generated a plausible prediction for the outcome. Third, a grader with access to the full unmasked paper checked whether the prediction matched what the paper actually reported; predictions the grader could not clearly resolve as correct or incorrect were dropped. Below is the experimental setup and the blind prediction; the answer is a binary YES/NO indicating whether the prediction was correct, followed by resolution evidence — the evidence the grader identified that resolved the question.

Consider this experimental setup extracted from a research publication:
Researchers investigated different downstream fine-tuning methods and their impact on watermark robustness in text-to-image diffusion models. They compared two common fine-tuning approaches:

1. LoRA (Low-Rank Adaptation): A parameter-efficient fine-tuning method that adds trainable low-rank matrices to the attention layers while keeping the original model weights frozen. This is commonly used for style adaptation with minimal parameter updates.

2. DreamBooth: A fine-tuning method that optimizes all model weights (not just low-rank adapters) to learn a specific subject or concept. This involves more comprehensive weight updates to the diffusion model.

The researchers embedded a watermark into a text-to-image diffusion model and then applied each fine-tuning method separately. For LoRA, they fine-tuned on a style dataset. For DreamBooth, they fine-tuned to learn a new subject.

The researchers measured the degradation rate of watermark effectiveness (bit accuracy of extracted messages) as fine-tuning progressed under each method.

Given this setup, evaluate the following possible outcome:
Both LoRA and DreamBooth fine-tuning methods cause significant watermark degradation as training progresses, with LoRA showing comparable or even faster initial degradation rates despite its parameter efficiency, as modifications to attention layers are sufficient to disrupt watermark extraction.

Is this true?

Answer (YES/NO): YES